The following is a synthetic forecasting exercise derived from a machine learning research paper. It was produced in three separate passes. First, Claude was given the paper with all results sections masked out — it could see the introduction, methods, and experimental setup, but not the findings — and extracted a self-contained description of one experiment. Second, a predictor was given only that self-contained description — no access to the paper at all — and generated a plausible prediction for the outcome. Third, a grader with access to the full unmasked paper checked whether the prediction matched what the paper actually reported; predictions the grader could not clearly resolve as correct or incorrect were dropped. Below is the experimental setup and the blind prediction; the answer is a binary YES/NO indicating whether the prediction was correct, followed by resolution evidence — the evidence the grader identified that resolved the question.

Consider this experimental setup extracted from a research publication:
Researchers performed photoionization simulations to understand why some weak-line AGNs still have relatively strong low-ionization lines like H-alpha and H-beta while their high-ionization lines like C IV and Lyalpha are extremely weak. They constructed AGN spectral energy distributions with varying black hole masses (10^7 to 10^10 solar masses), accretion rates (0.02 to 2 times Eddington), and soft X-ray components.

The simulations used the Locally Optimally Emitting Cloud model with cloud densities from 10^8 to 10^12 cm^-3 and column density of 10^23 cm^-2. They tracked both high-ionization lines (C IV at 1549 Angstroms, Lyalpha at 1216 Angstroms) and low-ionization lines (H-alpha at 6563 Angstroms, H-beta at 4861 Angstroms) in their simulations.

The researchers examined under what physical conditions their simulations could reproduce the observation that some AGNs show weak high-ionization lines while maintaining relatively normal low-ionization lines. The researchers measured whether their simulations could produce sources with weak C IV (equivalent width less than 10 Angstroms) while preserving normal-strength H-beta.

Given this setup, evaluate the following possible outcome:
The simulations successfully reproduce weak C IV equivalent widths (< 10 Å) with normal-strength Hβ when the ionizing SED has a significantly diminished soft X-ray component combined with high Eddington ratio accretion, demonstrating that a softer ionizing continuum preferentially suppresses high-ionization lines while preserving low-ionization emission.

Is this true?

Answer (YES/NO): NO